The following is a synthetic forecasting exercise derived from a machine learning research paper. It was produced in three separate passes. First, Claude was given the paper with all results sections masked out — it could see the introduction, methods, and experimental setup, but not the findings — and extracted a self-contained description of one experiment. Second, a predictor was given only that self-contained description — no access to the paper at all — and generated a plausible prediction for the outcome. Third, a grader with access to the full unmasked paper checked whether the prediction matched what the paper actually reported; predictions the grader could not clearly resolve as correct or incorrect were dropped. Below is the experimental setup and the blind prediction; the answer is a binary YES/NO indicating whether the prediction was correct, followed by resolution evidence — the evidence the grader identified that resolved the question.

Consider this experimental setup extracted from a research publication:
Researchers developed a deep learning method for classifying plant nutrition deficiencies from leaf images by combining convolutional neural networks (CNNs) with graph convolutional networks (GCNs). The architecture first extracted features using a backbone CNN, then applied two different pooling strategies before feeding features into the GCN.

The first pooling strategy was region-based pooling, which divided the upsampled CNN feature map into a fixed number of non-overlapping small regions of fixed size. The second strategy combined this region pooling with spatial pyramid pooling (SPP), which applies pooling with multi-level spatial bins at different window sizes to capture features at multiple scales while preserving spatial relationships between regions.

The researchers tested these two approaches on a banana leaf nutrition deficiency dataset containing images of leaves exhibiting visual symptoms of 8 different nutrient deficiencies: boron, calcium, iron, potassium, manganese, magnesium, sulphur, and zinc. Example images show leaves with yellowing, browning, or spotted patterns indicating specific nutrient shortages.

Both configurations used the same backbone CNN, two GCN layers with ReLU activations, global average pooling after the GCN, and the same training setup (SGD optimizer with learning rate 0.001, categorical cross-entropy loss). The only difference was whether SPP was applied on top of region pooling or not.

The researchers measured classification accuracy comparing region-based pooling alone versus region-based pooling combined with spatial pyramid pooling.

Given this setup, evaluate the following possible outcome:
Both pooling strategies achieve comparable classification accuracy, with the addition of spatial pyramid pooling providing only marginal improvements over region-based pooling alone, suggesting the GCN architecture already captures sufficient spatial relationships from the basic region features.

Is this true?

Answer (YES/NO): NO